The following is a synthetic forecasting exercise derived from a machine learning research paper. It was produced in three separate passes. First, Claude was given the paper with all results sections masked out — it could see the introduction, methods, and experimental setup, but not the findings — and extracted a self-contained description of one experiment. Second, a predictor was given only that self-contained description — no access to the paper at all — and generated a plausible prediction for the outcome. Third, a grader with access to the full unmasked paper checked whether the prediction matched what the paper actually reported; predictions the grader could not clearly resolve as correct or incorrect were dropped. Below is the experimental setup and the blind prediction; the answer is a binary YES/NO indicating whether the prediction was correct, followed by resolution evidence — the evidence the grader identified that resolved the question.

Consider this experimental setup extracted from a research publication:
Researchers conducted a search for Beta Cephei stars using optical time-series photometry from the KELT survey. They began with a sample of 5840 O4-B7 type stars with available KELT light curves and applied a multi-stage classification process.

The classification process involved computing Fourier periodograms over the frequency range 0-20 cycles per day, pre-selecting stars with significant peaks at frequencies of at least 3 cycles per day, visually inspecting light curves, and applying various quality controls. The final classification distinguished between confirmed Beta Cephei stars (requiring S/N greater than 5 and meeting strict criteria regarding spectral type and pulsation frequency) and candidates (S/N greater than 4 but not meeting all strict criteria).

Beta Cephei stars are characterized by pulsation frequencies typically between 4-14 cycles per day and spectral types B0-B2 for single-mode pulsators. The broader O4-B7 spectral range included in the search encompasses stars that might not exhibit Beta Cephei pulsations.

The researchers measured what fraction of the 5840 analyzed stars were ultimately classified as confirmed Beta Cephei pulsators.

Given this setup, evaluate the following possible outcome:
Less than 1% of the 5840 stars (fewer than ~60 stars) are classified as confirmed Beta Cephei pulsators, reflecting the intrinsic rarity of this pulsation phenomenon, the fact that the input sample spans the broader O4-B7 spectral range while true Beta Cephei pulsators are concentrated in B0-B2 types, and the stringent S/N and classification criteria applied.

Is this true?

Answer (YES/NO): NO